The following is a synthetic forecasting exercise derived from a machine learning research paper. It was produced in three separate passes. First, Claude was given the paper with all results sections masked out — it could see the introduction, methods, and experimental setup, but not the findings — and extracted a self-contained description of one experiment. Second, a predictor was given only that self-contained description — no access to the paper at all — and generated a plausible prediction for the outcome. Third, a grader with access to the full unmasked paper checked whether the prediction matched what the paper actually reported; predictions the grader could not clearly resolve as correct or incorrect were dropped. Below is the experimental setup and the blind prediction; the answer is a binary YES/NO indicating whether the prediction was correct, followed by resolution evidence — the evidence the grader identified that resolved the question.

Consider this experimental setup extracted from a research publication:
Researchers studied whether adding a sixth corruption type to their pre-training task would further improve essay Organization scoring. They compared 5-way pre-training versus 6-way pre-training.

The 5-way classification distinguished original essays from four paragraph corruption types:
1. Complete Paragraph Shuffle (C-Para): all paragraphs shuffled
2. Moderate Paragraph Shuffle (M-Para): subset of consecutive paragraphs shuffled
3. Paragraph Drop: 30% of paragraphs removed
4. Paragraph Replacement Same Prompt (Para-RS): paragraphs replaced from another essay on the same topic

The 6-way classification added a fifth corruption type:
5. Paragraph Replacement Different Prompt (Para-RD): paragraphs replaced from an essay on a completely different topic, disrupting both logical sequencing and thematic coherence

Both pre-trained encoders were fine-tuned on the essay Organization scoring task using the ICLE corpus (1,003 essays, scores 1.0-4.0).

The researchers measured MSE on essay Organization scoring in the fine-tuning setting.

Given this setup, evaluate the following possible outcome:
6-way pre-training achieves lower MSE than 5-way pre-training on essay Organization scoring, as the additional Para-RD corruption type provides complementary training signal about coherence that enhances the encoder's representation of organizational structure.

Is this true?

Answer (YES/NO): NO